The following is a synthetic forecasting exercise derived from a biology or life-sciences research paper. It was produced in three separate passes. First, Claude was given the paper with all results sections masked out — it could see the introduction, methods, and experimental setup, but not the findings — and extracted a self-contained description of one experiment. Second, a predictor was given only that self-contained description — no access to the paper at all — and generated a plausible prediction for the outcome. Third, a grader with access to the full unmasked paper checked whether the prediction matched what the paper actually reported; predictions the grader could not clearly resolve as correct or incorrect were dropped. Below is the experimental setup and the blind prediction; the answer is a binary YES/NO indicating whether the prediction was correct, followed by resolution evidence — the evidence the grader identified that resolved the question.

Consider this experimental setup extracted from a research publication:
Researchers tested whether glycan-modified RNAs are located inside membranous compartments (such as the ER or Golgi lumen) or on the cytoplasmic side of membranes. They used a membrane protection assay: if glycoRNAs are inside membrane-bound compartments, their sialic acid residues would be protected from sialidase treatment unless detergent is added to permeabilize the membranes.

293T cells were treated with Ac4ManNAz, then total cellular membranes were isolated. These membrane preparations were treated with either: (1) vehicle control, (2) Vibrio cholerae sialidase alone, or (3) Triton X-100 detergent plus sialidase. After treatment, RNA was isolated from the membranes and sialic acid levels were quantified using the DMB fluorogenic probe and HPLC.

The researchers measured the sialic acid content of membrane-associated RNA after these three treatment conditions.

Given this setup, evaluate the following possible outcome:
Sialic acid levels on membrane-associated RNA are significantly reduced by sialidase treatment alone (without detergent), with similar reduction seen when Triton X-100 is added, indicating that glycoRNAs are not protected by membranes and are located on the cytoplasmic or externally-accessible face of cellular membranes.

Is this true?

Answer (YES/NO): NO